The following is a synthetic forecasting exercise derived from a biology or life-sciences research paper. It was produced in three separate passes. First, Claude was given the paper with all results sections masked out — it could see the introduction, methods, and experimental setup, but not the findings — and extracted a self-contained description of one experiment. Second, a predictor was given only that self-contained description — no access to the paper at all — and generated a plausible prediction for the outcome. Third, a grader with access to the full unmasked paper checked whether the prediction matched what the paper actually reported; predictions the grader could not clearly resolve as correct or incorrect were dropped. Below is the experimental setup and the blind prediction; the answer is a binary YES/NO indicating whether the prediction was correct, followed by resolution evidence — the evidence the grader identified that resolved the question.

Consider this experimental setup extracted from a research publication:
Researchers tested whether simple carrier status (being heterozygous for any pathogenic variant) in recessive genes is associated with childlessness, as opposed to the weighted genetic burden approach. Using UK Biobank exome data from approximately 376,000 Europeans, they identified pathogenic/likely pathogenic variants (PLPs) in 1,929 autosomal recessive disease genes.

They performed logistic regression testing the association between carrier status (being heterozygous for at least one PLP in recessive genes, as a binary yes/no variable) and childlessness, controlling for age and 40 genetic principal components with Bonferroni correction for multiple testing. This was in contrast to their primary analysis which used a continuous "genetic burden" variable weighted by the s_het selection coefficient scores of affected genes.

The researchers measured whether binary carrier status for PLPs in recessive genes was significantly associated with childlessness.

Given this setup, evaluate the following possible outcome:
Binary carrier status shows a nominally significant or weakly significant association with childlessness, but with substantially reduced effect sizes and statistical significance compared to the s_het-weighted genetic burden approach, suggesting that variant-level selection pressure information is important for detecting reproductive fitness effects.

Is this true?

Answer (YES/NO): NO